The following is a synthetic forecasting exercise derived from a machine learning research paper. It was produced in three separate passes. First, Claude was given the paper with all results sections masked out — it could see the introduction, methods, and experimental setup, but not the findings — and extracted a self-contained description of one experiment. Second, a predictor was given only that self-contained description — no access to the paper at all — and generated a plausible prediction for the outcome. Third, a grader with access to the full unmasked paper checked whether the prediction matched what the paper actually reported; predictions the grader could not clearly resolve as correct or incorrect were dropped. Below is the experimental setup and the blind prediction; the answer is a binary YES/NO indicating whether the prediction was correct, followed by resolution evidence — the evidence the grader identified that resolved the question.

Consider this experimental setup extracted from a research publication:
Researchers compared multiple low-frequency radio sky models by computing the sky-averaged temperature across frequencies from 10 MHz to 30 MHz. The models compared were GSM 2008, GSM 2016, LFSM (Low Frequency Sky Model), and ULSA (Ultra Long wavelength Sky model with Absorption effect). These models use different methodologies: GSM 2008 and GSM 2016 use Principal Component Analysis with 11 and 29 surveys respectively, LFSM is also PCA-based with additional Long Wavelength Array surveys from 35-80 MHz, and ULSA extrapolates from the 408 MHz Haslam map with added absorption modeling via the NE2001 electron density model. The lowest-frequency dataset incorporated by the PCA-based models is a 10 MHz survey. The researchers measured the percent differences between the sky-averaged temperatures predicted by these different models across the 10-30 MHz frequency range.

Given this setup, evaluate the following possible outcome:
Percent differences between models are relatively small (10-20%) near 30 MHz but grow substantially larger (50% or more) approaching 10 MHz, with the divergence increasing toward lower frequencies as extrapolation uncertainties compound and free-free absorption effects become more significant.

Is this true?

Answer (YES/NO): NO